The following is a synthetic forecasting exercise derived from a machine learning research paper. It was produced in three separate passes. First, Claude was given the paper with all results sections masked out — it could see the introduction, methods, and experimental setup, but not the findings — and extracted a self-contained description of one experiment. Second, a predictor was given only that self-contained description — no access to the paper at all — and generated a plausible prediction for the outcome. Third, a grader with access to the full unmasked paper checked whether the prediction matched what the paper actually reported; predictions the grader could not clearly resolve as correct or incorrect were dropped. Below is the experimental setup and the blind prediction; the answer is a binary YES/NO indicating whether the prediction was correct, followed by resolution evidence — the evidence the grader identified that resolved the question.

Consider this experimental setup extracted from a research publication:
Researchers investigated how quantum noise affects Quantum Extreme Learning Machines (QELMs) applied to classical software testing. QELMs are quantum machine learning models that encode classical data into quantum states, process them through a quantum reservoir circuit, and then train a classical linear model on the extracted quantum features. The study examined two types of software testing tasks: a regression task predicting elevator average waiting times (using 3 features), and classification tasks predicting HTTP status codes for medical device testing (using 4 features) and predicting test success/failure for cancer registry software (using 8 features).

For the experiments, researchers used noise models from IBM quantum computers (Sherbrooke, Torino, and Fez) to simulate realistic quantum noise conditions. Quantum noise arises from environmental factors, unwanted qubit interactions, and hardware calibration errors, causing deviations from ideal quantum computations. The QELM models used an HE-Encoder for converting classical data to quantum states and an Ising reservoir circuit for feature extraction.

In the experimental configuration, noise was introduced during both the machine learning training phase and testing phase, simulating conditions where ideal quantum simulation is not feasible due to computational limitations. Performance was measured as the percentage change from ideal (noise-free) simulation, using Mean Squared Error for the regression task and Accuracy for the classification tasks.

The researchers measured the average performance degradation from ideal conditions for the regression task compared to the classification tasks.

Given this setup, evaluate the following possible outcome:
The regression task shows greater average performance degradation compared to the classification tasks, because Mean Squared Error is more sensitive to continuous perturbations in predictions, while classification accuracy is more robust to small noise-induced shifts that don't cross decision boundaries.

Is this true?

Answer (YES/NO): YES